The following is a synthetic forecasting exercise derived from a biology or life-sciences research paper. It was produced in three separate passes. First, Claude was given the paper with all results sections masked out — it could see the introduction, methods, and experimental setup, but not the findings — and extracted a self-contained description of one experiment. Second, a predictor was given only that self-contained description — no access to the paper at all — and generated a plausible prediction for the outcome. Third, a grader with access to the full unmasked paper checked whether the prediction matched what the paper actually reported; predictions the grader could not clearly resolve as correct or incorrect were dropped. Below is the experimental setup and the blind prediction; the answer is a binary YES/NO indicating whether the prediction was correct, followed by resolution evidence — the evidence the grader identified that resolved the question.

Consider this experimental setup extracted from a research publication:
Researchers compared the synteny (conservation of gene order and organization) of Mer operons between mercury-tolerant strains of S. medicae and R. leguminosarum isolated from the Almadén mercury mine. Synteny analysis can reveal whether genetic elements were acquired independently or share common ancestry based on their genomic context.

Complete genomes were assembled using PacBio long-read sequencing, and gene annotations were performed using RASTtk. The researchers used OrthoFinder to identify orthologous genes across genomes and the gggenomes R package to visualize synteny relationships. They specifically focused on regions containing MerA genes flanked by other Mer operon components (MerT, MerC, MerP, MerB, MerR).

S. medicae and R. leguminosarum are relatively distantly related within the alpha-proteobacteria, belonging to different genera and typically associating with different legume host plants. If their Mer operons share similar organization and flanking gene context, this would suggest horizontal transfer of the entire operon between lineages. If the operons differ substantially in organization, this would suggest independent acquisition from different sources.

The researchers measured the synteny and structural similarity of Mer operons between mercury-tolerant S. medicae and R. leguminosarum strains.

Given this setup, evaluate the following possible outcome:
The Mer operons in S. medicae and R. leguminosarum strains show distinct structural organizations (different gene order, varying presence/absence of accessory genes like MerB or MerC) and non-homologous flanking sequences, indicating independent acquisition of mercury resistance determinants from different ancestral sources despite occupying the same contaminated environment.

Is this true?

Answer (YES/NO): YES